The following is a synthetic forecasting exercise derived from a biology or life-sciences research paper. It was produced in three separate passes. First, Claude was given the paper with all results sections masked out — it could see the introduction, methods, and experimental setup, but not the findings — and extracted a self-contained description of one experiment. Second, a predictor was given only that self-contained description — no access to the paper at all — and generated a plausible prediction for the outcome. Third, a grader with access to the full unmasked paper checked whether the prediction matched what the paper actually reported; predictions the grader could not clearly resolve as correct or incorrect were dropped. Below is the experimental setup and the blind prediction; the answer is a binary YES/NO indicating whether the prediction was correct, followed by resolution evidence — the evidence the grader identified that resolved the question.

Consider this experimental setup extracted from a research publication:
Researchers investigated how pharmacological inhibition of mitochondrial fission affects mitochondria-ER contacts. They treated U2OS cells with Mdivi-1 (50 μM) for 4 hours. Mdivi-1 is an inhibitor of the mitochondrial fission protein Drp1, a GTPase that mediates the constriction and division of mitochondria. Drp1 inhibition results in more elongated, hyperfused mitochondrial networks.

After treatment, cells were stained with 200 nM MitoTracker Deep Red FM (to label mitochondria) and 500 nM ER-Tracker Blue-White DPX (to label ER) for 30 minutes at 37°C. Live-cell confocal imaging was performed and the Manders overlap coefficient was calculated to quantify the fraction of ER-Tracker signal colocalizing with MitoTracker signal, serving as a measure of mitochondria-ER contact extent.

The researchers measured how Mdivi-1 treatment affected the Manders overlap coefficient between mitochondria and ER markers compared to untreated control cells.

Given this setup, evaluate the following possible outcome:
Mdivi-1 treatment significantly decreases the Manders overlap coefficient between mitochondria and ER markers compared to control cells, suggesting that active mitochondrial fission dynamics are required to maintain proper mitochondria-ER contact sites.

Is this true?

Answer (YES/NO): YES